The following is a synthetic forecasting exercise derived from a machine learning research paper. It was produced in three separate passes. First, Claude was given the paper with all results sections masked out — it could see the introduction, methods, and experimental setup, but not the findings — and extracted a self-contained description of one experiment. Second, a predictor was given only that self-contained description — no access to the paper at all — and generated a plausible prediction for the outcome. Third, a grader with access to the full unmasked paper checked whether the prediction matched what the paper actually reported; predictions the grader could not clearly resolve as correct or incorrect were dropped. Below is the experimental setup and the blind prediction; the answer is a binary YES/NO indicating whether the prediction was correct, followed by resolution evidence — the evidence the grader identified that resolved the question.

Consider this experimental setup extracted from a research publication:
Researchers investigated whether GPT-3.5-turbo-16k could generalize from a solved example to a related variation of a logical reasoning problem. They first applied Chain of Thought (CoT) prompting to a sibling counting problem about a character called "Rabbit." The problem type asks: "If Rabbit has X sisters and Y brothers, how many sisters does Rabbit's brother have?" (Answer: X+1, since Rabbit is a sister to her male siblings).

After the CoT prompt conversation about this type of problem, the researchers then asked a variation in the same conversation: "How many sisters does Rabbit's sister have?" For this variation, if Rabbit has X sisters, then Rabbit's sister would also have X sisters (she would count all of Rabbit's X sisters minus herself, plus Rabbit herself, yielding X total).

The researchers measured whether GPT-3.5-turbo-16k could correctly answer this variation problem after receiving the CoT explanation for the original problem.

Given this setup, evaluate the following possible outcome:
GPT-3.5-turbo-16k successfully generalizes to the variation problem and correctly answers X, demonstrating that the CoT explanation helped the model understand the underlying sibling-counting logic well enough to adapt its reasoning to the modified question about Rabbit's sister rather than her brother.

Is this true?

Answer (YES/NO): NO